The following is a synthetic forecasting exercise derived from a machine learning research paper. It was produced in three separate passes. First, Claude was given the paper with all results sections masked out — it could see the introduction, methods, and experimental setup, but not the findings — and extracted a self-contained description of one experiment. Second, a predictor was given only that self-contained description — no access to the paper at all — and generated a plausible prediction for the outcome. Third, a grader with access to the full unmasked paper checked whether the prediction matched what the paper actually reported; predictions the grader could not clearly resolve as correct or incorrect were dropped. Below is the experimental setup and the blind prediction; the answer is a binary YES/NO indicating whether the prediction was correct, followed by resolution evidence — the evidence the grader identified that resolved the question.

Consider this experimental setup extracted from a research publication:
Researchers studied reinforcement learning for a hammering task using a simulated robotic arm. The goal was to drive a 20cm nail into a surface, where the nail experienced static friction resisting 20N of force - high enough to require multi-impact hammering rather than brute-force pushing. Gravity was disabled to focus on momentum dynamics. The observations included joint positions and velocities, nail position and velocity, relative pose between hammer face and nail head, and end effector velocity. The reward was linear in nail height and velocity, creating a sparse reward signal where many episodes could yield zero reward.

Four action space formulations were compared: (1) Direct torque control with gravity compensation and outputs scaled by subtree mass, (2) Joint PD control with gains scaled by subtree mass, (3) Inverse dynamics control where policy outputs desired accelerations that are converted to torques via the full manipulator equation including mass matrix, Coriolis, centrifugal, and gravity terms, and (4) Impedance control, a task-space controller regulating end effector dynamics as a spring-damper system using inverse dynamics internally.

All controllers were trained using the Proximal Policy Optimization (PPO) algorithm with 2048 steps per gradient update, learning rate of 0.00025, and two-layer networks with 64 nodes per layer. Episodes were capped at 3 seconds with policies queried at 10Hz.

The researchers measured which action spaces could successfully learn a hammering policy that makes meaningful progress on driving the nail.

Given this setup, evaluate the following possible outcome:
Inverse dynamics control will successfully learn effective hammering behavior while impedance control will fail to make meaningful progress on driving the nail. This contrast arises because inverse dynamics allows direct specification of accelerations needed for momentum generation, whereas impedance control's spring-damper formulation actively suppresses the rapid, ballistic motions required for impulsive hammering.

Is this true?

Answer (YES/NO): NO